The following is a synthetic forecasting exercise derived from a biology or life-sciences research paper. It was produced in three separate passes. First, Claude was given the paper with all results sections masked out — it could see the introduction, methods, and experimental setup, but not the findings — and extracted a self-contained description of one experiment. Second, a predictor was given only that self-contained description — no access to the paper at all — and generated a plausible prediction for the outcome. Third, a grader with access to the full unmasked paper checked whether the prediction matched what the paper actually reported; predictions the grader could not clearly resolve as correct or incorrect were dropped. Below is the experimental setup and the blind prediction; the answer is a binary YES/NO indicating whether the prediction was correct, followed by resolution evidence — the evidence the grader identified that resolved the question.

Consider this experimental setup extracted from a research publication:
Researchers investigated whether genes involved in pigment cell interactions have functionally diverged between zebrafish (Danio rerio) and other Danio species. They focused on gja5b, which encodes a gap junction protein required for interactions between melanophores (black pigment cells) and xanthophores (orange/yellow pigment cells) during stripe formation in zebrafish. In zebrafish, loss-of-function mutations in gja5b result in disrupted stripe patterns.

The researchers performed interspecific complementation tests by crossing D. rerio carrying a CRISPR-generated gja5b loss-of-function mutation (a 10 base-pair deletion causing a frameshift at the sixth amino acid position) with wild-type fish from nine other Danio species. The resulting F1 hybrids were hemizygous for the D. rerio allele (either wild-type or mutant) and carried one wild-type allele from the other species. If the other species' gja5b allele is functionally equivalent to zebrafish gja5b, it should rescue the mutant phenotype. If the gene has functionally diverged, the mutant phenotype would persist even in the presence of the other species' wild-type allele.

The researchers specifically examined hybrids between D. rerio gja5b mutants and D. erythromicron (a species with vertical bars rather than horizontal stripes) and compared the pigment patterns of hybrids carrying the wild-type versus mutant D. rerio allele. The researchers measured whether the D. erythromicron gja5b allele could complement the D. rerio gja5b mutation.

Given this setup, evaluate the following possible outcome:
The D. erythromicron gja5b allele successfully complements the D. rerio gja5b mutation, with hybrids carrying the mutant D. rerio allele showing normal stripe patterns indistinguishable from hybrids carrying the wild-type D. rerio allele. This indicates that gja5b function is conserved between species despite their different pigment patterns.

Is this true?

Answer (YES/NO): NO